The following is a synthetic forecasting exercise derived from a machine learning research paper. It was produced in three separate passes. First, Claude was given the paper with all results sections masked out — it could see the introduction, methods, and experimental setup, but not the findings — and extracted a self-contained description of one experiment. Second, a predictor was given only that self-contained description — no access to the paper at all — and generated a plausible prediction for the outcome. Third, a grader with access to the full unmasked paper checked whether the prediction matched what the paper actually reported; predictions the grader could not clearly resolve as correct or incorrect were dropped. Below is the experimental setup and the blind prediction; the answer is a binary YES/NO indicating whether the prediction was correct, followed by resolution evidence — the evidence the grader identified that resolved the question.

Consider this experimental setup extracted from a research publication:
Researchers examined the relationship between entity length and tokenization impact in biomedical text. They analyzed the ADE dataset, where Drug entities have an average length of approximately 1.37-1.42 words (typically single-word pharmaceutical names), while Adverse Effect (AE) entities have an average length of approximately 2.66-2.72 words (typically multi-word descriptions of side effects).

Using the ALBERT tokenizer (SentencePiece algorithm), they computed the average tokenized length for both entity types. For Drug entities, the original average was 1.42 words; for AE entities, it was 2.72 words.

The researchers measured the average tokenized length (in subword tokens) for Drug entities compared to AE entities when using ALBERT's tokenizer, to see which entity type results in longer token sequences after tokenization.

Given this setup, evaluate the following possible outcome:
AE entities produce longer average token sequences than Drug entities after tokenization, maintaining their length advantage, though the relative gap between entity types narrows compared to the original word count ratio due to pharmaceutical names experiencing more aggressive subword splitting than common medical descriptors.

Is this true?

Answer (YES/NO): YES